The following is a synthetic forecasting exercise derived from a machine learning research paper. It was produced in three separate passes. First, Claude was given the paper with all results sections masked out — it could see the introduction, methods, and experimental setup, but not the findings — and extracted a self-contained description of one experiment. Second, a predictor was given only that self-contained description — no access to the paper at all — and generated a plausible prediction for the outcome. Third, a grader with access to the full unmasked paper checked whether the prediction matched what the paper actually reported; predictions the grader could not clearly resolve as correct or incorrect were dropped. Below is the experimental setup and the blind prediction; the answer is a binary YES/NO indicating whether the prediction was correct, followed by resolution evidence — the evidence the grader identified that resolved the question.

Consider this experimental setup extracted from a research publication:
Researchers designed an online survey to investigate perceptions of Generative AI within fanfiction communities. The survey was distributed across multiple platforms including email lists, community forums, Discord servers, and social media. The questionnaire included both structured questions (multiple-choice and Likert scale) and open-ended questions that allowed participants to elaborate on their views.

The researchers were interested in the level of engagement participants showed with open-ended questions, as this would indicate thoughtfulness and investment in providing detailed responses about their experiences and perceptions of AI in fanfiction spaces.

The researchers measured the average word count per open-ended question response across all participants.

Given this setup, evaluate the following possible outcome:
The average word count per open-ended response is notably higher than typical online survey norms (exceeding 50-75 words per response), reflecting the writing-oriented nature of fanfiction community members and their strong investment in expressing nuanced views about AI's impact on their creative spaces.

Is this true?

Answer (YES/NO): NO